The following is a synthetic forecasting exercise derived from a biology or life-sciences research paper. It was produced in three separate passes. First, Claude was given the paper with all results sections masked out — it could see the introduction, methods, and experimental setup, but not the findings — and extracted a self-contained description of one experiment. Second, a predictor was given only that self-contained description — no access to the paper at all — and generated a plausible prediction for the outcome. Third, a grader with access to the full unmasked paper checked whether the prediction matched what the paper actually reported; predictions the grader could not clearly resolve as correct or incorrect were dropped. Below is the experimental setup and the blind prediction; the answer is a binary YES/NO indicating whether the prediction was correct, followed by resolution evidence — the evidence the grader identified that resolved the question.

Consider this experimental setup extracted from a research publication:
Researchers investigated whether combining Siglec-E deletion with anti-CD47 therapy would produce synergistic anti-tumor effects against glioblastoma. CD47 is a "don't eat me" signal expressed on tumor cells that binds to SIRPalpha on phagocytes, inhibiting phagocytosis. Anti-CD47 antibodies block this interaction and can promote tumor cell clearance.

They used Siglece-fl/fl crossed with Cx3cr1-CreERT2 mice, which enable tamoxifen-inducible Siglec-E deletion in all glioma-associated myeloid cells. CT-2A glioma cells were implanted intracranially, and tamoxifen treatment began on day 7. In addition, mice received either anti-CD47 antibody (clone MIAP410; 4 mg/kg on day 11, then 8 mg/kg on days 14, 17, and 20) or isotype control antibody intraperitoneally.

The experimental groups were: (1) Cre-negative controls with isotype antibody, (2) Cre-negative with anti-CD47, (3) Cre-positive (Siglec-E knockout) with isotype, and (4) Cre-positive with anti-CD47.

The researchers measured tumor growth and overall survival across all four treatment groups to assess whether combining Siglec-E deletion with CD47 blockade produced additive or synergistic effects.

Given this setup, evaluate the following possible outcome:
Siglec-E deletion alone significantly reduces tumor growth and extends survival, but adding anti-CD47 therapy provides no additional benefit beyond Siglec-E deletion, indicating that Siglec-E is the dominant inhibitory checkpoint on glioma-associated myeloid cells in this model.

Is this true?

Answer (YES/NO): NO